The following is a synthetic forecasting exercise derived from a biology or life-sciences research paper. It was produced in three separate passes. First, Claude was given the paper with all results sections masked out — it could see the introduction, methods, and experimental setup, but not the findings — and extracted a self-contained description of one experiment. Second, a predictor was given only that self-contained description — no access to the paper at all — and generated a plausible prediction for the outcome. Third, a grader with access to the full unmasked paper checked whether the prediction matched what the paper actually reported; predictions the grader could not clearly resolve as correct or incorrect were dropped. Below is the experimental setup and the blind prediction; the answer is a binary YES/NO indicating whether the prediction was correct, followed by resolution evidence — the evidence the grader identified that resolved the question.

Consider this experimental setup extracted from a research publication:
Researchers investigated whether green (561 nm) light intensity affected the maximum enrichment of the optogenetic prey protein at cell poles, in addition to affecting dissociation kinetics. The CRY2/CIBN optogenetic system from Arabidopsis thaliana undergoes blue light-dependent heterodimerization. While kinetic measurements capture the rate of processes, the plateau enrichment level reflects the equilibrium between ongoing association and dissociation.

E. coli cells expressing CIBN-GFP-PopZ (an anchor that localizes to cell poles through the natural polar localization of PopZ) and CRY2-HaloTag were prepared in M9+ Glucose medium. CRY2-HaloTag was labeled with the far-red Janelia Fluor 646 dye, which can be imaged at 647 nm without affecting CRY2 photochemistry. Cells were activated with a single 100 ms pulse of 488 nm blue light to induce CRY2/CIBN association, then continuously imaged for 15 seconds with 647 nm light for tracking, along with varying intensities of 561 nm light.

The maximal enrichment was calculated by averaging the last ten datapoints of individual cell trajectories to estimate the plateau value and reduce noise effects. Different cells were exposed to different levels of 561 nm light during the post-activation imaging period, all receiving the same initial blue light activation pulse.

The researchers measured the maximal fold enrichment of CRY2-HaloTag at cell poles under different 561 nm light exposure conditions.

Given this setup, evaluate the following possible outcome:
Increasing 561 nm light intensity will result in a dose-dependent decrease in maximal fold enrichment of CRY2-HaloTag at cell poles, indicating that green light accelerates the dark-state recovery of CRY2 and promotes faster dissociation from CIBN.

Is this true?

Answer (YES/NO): YES